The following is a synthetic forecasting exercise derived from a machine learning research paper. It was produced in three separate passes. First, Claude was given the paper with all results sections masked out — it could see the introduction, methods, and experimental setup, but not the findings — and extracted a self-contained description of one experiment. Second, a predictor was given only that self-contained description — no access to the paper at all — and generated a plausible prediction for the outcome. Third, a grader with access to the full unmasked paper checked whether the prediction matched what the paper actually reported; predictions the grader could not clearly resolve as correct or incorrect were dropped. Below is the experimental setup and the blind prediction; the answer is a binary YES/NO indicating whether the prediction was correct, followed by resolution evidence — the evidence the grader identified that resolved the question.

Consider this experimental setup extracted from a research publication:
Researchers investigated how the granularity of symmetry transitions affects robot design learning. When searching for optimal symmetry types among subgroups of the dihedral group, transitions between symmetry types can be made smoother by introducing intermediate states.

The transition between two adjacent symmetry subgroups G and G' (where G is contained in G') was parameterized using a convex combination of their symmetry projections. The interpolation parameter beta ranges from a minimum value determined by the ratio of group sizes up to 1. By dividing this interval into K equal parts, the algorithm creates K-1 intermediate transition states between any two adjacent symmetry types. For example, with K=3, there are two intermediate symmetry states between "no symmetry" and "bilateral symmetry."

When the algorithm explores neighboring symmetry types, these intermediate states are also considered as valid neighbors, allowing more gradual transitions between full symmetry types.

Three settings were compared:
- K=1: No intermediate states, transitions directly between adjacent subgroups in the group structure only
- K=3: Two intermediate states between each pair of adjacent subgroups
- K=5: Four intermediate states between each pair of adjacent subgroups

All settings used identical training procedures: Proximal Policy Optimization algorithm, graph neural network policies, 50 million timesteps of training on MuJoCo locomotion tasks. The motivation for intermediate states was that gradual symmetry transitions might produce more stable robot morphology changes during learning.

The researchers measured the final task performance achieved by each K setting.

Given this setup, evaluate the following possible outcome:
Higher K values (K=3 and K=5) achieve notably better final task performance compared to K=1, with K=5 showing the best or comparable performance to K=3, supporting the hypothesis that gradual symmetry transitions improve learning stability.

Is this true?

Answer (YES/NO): NO